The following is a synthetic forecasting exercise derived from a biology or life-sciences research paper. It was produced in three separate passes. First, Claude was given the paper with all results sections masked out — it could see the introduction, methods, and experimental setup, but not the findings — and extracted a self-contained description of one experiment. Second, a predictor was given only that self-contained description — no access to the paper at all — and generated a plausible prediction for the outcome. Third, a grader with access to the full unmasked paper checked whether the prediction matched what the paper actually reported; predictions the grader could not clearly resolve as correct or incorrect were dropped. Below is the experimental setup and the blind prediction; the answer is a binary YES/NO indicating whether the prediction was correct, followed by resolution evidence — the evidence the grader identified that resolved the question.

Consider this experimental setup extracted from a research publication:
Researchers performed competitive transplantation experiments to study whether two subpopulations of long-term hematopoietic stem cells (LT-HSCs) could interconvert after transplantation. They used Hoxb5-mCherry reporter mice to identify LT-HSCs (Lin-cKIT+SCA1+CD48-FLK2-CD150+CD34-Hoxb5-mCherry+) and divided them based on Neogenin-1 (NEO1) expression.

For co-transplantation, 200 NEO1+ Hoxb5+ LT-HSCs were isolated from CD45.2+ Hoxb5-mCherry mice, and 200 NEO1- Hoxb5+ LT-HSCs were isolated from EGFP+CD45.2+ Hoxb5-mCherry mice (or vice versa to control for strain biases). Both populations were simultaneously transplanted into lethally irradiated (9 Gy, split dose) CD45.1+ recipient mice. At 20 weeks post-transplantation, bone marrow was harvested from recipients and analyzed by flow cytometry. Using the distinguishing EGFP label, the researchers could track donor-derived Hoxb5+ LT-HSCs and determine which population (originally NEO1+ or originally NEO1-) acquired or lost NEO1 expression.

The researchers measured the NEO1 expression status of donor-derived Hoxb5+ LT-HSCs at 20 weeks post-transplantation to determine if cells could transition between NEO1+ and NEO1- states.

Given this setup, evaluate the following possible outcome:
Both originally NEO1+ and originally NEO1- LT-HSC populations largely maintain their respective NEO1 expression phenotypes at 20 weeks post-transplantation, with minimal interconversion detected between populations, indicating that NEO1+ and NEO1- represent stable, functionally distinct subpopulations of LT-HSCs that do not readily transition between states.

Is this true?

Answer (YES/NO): NO